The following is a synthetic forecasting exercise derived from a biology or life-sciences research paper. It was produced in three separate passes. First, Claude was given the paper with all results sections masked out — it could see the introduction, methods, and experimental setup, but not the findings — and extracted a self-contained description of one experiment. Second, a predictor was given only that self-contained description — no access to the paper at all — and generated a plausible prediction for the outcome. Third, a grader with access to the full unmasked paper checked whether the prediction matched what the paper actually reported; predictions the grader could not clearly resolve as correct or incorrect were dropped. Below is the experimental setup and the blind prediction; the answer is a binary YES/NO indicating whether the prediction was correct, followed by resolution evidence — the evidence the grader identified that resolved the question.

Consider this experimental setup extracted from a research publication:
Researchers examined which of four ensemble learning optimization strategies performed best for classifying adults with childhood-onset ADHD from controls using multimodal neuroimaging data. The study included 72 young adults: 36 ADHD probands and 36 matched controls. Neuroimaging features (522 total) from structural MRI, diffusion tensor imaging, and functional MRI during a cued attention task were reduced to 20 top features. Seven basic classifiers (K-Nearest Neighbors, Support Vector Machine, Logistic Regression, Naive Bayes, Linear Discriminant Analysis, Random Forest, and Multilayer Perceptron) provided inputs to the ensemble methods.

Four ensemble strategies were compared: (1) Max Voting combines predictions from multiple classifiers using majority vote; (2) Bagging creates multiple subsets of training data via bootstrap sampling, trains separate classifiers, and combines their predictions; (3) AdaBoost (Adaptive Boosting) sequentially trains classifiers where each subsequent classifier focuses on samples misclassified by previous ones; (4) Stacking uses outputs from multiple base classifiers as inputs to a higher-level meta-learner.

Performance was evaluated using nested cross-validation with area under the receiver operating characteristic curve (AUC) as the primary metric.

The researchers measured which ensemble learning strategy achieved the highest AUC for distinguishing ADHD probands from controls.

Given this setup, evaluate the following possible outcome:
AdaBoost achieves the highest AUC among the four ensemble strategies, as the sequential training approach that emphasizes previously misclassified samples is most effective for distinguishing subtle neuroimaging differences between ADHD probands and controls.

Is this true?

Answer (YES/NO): NO